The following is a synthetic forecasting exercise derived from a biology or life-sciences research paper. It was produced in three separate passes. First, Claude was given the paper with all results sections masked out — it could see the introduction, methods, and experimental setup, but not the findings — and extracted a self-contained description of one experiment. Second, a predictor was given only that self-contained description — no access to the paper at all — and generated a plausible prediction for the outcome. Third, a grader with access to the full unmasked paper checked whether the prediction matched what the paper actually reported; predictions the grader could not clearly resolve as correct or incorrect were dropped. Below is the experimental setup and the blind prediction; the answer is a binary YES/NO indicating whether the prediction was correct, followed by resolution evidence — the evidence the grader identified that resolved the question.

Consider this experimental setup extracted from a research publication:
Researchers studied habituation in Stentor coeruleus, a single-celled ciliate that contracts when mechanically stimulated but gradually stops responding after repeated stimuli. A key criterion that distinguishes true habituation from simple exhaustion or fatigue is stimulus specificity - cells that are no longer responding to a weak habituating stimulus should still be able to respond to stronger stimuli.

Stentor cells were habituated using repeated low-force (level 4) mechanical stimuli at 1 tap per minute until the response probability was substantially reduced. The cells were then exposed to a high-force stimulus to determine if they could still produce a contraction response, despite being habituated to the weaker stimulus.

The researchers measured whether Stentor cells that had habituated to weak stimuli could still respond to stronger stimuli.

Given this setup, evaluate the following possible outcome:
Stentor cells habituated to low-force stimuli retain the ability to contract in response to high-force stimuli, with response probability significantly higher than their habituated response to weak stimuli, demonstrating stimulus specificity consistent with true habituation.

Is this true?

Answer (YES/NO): YES